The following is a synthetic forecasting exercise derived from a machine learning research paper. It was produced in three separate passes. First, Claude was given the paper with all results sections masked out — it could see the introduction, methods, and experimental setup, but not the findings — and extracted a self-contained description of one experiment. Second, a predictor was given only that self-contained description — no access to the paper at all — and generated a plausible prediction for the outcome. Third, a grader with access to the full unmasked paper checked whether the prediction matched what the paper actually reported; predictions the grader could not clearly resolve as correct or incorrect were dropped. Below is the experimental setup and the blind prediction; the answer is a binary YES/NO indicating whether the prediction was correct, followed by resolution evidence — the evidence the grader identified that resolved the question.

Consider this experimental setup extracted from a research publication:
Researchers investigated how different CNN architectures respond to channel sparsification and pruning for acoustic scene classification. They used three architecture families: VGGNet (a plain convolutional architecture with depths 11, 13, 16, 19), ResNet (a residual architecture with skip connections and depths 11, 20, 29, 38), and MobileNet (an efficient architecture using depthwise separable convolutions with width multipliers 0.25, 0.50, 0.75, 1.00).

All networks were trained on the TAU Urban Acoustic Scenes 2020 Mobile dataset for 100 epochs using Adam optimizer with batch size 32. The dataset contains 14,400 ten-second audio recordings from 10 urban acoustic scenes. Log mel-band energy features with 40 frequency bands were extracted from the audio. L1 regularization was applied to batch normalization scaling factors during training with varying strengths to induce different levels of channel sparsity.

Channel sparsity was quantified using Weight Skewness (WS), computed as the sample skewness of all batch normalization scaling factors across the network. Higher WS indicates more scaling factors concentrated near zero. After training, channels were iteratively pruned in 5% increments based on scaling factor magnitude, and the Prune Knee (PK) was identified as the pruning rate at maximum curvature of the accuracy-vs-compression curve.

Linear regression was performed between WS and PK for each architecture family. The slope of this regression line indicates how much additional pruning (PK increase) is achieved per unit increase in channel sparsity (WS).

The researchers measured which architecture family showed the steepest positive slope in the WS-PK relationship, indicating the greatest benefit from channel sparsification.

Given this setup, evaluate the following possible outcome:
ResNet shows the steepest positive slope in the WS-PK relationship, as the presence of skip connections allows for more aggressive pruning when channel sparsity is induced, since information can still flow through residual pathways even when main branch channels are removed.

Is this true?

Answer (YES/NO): NO